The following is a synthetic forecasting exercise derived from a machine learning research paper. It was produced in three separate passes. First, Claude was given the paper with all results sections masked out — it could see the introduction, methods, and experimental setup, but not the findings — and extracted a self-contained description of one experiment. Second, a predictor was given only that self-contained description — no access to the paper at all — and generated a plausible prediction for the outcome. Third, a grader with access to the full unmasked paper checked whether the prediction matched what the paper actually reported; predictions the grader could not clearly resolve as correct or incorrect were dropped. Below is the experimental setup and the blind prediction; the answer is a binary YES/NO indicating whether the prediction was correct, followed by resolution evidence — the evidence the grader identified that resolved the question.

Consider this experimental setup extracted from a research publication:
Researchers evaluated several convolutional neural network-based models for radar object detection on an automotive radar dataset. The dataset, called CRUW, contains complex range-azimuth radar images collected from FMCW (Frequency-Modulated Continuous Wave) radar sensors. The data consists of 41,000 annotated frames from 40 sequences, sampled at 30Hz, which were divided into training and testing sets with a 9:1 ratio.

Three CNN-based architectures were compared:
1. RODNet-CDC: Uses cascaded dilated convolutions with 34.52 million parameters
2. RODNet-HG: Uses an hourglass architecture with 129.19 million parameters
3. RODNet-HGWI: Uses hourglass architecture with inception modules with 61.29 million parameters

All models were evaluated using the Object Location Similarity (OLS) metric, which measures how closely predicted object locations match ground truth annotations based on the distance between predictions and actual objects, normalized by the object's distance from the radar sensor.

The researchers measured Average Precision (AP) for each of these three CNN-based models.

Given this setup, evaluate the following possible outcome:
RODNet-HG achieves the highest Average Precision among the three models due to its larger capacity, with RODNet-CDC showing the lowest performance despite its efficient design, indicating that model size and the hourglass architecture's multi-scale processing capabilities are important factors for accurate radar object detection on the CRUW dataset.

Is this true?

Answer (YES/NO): YES